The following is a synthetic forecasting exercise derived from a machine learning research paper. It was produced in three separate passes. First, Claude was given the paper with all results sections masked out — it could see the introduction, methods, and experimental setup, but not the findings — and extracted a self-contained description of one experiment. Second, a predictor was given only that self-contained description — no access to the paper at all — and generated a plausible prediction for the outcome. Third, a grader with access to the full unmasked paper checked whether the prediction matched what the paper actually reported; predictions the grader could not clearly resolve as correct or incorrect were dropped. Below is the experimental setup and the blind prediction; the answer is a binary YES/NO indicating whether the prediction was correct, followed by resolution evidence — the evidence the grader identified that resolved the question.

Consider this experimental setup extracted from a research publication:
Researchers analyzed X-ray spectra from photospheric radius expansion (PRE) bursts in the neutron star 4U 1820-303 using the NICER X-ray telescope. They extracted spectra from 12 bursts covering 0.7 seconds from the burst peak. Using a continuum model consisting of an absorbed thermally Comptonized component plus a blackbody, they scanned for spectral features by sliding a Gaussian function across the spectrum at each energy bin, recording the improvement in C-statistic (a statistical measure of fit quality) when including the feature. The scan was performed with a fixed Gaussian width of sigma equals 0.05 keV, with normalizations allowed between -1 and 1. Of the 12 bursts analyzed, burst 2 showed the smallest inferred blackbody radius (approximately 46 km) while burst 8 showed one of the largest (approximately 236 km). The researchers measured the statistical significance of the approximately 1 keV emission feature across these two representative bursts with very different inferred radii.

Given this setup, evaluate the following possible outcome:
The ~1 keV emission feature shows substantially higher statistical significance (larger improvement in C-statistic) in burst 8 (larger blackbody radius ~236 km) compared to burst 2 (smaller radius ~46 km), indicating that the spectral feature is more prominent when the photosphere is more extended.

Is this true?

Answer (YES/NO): YES